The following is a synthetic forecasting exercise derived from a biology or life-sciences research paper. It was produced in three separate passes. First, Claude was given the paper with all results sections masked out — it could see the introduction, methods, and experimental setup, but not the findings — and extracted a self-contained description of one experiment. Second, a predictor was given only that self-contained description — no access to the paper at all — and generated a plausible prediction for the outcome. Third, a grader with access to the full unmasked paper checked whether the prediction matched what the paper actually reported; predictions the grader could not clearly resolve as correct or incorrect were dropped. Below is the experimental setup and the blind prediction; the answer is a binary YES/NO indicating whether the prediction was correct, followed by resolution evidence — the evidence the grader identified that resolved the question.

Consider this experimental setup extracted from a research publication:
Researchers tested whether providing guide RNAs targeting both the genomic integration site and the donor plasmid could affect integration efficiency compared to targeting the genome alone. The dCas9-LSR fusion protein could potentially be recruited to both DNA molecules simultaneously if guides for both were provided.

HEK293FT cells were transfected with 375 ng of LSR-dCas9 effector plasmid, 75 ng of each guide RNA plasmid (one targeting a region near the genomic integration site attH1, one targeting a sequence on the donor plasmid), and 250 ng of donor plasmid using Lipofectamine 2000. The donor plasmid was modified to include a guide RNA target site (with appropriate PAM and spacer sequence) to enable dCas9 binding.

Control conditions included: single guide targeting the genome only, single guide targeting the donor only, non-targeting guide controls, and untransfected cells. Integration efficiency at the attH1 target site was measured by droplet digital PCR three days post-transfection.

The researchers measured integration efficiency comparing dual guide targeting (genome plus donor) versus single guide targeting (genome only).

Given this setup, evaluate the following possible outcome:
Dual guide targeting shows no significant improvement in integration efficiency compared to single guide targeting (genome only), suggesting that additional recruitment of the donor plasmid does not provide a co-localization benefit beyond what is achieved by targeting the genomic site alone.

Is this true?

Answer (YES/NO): NO